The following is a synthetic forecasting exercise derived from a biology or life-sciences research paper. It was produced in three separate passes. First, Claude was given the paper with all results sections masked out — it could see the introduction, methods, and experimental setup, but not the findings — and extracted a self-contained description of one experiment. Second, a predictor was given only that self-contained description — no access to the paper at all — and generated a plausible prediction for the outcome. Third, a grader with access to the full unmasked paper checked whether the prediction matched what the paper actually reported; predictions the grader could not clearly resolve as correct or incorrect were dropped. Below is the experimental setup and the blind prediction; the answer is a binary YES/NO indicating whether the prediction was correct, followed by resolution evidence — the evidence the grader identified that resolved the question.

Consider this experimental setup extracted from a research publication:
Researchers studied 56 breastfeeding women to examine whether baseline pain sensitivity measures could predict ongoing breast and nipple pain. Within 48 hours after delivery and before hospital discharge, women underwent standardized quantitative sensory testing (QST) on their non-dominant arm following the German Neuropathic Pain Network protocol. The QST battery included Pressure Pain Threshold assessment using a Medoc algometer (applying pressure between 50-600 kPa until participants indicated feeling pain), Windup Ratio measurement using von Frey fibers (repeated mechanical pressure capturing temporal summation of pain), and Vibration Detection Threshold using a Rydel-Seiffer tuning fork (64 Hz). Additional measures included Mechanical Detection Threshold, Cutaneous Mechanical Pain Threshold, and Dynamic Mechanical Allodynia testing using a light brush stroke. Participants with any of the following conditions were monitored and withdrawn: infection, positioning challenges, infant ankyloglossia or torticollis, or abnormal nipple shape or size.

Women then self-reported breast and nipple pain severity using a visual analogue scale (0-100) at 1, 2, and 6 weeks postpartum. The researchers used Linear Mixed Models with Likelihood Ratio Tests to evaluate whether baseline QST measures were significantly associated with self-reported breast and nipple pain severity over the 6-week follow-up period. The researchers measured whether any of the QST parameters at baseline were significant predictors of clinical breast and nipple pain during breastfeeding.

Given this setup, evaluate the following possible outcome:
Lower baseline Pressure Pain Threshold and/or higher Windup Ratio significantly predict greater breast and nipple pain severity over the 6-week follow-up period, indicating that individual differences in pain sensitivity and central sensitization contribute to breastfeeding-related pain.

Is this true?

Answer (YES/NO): NO